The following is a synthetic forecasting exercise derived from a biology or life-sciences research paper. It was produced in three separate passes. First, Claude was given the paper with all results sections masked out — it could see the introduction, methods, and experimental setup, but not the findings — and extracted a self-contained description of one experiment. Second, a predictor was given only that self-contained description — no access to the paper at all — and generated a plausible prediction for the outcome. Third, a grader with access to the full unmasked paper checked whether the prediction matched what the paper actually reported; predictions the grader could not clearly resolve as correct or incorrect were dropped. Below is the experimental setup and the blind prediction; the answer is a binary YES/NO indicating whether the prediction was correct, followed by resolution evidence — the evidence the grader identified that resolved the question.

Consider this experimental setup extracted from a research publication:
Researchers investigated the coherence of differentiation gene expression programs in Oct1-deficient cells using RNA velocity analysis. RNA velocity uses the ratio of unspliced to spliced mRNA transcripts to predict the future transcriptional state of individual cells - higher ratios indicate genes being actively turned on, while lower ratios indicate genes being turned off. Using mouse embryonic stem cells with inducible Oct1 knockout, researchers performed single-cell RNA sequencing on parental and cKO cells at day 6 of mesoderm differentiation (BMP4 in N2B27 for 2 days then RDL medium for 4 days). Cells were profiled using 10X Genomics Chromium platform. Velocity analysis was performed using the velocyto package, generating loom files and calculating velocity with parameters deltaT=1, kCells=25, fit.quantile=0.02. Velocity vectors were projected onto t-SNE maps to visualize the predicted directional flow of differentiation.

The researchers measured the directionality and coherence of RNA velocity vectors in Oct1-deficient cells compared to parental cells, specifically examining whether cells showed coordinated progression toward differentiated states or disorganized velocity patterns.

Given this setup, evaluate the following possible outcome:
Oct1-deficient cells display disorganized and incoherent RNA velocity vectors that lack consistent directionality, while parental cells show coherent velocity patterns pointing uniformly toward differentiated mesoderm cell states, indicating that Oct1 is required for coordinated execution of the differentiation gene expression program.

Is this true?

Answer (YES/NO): NO